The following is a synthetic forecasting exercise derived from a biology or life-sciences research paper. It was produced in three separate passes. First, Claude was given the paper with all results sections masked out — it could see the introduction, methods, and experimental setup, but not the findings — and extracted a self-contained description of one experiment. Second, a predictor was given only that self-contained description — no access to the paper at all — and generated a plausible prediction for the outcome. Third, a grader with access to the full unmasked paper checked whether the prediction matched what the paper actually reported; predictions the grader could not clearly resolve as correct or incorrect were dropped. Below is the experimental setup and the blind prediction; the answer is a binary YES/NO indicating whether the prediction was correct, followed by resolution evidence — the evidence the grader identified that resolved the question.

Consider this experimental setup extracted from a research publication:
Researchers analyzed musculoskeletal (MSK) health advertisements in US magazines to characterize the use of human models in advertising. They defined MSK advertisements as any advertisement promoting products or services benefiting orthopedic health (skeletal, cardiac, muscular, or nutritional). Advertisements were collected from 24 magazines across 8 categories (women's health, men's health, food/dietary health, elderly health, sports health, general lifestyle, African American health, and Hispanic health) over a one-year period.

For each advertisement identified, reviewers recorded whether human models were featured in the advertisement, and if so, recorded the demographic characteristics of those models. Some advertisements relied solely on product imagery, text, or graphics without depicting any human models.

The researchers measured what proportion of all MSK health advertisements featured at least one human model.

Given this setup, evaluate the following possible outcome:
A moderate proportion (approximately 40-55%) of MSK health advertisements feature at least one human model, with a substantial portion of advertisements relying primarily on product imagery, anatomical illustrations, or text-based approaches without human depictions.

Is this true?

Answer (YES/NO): YES